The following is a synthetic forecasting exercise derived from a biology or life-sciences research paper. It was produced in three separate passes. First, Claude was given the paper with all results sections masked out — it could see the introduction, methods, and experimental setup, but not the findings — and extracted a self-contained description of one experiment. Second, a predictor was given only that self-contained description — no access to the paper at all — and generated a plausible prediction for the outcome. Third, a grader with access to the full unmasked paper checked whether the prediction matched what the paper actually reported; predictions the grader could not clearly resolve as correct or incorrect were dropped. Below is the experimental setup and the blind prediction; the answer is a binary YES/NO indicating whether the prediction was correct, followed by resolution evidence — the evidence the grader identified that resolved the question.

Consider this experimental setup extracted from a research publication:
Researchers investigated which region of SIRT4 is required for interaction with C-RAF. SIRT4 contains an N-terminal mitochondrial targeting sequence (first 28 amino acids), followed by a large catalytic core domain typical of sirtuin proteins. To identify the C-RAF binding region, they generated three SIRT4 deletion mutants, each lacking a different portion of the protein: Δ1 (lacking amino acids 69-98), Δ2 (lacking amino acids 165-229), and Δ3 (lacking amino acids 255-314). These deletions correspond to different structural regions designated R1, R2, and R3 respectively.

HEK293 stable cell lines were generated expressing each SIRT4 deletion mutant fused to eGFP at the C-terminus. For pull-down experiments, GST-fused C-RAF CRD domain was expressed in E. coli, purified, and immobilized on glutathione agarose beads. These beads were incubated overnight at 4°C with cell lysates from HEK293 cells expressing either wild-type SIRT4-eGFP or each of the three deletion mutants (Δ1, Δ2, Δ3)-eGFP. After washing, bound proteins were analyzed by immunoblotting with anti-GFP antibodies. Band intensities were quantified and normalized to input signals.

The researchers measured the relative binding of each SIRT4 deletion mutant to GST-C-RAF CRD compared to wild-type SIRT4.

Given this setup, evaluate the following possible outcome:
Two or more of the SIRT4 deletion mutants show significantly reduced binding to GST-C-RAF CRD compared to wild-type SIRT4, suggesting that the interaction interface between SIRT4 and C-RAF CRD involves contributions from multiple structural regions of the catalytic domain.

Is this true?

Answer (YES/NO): NO